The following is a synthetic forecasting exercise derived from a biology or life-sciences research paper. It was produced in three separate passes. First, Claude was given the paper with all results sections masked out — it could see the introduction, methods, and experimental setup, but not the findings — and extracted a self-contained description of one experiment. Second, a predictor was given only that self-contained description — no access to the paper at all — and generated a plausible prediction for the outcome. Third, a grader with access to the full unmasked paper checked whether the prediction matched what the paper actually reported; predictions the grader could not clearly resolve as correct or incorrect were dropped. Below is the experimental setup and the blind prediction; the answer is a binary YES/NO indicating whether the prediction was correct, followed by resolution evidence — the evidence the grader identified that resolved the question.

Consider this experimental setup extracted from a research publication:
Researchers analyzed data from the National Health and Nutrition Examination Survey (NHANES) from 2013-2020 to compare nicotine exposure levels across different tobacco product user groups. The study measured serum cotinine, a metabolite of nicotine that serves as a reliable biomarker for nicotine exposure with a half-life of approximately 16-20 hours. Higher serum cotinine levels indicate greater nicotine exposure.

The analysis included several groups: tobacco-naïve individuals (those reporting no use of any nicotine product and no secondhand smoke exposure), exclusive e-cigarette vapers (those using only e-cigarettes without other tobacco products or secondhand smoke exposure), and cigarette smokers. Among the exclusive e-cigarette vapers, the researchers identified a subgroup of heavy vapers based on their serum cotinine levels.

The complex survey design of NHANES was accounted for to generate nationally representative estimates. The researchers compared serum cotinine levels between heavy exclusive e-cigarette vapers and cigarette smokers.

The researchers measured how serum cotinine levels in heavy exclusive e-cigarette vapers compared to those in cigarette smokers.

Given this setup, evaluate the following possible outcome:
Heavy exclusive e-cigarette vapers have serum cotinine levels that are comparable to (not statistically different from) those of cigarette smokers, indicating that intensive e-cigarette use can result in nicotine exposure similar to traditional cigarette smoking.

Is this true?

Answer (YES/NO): YES